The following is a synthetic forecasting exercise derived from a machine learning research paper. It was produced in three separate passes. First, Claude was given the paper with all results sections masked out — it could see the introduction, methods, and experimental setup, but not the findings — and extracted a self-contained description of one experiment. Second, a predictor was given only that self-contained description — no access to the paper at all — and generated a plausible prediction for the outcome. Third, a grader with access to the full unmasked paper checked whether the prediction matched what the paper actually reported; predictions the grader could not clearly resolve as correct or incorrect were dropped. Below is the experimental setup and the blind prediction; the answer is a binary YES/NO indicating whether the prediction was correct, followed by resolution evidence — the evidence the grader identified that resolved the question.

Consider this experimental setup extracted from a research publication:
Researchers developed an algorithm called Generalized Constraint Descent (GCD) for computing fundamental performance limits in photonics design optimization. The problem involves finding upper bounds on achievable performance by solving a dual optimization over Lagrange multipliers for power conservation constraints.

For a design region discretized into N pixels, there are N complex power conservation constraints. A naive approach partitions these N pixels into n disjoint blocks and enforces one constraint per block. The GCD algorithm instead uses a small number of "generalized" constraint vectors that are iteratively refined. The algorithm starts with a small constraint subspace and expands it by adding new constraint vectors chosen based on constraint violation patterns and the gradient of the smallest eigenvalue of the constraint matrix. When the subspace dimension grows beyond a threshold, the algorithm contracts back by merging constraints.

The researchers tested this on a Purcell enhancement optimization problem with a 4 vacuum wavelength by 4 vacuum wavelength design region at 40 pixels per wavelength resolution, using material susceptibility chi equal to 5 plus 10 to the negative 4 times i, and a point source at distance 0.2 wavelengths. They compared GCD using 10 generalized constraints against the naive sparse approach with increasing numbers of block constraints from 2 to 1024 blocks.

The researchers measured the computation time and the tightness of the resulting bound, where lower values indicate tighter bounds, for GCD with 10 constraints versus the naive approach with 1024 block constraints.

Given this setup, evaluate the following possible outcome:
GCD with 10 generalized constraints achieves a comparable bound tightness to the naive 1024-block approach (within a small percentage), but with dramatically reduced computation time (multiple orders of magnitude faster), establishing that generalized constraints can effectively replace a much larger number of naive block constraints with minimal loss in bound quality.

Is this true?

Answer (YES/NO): NO